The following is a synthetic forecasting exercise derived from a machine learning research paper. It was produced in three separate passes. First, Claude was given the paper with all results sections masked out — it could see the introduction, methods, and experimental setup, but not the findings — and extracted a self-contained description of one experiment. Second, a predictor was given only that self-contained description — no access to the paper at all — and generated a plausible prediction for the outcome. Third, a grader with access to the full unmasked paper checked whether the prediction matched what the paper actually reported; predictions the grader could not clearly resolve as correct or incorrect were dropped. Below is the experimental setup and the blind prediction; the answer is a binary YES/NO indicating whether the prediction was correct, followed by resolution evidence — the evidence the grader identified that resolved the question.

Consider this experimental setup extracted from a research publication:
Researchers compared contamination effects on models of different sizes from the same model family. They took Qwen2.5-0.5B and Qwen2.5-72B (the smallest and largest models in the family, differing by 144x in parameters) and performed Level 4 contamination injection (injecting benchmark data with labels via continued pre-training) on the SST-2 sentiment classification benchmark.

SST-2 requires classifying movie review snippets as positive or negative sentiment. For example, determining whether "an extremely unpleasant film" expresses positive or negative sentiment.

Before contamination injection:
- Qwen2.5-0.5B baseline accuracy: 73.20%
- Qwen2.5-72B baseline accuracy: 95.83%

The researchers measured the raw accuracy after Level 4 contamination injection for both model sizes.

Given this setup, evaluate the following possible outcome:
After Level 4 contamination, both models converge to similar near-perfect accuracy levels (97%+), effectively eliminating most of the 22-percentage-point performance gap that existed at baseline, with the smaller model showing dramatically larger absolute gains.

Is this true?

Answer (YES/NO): NO